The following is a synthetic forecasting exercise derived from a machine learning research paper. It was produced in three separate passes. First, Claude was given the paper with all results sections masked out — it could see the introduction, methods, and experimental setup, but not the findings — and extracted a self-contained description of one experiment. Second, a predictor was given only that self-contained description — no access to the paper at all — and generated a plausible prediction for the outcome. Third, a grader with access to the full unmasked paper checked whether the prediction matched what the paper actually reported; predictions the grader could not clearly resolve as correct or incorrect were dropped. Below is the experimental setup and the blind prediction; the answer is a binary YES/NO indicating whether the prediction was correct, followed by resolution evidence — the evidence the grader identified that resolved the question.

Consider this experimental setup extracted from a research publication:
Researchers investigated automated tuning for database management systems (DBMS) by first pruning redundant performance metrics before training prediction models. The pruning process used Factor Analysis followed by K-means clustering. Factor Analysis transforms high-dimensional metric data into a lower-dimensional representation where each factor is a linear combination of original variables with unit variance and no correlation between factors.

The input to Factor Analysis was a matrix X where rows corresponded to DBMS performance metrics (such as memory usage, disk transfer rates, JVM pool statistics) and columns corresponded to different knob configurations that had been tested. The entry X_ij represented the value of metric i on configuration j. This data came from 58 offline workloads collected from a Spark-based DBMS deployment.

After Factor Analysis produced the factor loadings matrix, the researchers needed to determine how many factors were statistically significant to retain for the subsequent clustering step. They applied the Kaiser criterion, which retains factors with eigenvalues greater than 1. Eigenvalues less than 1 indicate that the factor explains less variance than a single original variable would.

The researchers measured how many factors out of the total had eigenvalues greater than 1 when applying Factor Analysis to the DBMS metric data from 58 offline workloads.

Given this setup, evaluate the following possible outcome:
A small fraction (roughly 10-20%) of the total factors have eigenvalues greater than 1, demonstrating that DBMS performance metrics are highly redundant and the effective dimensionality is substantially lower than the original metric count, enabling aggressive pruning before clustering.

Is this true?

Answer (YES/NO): YES